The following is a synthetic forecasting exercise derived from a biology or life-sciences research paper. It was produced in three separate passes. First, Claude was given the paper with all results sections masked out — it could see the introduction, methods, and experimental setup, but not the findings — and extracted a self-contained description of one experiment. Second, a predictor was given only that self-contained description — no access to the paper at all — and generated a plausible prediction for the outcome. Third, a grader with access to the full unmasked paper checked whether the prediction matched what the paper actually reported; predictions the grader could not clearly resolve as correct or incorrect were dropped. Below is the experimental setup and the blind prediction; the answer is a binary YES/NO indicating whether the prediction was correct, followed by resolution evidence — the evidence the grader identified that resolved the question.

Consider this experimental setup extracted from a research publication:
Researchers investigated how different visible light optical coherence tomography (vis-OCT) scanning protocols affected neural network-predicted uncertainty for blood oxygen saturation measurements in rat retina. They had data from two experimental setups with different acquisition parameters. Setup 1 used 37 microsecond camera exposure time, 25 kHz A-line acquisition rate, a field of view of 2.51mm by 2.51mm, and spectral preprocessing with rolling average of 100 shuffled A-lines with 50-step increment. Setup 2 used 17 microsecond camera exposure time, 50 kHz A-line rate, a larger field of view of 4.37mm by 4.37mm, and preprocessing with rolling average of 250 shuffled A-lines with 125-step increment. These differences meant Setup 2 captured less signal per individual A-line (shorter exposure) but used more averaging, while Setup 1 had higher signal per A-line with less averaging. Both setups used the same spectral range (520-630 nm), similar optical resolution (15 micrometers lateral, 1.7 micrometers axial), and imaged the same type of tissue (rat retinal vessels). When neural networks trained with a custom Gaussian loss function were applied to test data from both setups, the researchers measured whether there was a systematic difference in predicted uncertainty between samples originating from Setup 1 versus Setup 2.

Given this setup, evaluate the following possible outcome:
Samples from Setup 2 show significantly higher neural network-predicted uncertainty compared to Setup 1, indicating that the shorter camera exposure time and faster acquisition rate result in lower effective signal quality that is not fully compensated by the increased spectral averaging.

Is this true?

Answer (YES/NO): NO